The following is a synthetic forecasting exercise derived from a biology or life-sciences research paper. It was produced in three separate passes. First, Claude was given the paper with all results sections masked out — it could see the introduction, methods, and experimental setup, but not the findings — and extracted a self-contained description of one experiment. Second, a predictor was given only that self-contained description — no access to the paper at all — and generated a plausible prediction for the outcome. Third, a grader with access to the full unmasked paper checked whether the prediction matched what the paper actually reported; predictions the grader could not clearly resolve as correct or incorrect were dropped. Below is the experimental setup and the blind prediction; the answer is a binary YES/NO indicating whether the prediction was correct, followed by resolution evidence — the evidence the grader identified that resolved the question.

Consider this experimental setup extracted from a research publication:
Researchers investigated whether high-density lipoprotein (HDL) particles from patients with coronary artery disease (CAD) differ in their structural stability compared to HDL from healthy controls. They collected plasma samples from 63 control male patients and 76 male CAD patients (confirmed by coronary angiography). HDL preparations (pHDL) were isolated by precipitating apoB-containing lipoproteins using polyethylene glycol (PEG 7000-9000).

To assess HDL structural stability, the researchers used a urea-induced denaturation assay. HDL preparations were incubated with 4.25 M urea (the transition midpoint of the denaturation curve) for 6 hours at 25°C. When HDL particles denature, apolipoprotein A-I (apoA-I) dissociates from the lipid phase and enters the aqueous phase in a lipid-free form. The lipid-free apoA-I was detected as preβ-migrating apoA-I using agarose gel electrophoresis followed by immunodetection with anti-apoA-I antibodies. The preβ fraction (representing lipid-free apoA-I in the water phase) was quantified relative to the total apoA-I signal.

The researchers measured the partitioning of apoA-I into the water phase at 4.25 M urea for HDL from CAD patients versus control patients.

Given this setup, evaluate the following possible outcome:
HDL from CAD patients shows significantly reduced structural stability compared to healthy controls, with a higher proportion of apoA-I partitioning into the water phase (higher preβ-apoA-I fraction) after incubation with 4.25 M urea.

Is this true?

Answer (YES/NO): YES